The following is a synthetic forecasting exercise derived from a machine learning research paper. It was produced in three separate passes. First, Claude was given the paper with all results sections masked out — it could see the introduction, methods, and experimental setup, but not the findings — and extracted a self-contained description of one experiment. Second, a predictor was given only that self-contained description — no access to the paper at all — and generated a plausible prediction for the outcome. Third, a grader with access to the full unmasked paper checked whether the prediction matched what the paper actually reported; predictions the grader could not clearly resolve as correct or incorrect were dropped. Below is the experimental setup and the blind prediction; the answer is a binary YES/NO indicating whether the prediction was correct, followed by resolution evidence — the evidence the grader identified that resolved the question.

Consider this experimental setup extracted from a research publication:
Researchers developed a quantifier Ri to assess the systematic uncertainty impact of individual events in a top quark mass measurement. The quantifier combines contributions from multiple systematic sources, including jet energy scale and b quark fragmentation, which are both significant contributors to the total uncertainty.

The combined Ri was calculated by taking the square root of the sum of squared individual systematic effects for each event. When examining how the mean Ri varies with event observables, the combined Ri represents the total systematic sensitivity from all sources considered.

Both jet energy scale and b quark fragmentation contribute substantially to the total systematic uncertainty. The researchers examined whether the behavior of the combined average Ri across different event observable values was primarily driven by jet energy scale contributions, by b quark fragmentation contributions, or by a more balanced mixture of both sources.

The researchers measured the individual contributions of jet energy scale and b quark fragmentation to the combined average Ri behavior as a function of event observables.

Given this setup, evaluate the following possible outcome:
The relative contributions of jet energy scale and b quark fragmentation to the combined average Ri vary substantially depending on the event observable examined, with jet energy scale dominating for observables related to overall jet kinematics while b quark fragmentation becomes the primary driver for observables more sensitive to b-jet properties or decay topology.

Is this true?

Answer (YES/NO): NO